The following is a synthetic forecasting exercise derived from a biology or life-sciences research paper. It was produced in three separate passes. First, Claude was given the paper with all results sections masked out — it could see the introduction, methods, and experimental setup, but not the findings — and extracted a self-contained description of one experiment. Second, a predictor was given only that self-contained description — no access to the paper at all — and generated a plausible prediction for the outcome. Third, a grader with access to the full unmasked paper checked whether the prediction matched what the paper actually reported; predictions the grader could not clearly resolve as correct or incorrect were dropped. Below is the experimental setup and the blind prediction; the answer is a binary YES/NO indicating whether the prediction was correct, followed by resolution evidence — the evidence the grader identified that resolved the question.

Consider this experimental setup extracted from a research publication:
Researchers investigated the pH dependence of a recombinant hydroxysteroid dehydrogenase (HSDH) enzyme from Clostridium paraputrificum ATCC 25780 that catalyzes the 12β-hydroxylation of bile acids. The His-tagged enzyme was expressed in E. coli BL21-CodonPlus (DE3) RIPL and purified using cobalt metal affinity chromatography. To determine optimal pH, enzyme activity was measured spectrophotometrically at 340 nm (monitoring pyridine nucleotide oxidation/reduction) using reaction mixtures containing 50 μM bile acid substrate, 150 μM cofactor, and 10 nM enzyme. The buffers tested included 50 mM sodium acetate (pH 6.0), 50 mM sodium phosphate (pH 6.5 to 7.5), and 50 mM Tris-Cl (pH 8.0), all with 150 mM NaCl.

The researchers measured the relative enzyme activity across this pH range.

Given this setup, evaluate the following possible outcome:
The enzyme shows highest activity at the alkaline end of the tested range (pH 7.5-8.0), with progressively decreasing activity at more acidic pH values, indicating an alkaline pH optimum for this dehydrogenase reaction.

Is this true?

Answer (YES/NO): NO